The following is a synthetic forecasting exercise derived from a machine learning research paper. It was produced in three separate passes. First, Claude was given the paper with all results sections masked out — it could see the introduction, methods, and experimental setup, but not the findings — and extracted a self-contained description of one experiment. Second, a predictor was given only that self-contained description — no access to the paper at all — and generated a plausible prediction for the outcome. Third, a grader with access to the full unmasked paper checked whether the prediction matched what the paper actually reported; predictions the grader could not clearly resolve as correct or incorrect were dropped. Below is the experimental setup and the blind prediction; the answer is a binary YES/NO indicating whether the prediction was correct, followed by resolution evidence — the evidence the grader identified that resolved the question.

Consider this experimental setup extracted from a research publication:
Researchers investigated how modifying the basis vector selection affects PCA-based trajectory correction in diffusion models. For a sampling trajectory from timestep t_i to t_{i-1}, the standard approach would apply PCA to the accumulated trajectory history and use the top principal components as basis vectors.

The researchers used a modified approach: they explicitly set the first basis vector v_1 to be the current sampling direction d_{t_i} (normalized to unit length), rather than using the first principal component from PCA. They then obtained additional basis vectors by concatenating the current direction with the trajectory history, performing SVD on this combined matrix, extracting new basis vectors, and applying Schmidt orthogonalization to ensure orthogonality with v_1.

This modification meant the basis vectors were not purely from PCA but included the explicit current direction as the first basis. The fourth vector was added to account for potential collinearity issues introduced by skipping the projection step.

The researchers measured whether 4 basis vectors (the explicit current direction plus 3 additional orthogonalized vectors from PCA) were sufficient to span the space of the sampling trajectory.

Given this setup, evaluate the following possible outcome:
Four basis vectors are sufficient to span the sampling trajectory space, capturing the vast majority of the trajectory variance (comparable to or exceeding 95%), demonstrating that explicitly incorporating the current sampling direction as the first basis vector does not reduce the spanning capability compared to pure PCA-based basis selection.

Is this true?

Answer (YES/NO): YES